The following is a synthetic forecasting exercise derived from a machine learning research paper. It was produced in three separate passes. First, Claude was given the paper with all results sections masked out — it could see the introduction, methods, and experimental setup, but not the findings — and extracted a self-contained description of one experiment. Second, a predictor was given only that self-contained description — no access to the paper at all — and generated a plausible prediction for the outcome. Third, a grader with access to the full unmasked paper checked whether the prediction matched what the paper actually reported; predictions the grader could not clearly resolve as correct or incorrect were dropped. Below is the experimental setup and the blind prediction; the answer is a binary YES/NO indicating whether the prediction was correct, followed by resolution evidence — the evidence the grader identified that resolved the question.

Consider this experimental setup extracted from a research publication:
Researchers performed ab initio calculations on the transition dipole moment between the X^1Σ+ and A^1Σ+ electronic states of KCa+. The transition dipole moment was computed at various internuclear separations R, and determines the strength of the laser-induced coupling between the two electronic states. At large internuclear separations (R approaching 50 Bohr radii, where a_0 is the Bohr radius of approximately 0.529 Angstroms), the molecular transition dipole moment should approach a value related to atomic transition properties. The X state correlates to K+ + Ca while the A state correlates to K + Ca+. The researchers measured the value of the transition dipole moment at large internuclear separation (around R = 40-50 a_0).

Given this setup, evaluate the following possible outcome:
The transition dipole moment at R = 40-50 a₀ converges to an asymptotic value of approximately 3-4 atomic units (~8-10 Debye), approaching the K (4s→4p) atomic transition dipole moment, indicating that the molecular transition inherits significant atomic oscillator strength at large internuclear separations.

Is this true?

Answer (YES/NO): NO